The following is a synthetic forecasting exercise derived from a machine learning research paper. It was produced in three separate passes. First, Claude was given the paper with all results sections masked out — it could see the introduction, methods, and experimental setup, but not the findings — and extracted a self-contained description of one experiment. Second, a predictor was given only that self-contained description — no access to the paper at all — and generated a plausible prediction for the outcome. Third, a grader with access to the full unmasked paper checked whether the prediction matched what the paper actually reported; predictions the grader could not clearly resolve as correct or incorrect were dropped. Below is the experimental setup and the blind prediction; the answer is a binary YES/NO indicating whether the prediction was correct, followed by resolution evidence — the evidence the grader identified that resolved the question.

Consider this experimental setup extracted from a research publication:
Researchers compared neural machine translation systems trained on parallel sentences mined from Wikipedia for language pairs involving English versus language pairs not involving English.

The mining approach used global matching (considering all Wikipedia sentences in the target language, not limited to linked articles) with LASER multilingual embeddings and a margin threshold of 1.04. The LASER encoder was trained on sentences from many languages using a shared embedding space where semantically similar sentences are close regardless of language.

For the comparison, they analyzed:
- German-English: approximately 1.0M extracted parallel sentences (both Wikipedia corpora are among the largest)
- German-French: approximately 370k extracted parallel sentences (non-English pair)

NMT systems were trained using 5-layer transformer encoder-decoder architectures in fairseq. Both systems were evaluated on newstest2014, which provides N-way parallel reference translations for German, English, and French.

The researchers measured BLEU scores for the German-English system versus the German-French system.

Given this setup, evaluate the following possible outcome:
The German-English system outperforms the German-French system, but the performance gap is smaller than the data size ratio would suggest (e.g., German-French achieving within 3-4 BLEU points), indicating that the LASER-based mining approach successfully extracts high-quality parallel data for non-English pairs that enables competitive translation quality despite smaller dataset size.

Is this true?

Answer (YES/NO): YES